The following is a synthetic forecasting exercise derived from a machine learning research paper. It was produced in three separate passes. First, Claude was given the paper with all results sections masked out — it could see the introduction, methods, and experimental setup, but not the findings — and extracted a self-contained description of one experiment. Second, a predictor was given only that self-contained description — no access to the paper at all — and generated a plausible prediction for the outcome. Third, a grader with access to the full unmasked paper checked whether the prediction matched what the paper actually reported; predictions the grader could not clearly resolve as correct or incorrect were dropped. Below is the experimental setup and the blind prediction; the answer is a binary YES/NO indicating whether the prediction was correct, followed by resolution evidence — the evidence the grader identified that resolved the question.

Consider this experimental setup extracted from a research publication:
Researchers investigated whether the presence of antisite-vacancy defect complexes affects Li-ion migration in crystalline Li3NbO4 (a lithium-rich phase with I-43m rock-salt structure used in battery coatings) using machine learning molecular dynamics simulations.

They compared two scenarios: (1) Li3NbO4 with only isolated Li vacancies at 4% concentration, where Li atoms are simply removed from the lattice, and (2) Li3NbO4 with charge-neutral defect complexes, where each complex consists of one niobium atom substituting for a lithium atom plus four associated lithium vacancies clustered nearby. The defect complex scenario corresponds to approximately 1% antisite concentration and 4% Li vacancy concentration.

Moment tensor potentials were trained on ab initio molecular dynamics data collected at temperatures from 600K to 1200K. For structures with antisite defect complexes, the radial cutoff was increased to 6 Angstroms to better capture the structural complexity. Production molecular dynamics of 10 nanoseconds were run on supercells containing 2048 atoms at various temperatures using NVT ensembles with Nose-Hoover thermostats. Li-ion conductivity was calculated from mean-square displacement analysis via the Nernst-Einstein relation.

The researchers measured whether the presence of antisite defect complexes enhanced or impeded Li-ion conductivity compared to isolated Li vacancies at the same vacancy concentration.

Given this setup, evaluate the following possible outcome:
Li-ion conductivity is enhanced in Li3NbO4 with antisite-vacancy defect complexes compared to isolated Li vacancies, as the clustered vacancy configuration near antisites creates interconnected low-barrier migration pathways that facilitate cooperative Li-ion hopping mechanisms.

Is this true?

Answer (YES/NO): NO